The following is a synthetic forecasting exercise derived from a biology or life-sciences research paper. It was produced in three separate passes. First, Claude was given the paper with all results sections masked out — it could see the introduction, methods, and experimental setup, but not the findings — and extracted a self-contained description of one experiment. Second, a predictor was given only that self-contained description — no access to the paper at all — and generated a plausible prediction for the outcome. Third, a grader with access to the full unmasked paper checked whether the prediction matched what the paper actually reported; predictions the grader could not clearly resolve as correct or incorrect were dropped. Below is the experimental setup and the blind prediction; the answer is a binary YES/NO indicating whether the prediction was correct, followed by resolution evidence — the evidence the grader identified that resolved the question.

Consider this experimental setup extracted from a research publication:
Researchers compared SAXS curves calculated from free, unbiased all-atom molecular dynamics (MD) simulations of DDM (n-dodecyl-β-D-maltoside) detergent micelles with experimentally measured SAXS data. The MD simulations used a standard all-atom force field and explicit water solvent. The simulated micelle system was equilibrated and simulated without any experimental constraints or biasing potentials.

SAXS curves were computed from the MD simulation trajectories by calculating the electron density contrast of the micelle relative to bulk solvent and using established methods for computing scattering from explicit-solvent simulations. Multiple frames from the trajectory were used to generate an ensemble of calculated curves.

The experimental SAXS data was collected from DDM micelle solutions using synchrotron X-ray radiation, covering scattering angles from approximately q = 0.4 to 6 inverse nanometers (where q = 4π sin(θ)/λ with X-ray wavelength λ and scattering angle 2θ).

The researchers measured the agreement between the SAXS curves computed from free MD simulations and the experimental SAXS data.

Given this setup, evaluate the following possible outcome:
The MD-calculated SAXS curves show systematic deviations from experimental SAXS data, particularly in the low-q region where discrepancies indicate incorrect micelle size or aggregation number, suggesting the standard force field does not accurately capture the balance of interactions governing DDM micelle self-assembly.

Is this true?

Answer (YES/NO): NO